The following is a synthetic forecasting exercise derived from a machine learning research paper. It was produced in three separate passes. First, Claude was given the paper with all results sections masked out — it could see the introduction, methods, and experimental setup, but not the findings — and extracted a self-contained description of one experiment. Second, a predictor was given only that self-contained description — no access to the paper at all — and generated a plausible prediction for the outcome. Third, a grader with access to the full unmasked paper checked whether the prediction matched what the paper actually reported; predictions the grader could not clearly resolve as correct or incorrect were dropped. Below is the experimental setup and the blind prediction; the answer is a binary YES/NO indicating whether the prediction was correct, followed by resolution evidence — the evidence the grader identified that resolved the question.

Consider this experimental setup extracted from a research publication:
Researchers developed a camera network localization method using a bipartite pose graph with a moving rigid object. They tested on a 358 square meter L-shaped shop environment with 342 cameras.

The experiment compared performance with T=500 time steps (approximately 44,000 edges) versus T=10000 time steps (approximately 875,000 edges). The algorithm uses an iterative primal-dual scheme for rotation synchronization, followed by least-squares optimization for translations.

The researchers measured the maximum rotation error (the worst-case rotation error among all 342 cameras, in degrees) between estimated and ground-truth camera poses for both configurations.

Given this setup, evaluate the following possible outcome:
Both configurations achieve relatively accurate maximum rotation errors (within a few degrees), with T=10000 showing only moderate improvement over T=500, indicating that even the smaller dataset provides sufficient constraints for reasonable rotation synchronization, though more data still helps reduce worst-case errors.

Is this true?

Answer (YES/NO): NO